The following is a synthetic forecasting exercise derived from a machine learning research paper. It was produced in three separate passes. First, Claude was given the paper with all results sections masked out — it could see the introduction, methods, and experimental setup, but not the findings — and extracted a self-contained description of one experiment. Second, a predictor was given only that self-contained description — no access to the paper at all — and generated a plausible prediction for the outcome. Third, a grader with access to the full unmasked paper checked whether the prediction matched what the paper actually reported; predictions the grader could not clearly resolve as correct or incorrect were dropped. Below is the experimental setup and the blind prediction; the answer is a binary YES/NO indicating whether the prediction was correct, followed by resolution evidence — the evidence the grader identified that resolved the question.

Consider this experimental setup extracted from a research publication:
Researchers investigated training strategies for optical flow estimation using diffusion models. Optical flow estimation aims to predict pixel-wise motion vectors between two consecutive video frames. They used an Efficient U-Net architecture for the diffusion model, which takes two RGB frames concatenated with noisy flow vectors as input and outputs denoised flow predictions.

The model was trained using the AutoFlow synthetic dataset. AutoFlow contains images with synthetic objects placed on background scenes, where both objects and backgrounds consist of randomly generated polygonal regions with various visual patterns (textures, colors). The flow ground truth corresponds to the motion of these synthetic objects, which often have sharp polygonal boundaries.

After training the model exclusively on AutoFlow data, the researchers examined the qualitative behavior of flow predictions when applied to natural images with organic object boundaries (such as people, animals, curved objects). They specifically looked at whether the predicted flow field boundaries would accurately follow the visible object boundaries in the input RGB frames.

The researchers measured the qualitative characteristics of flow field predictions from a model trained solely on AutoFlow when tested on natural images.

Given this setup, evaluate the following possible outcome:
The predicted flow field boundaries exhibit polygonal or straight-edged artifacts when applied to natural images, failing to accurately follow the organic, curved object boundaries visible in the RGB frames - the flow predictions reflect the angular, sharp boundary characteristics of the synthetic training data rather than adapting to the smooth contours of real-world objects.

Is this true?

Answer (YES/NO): YES